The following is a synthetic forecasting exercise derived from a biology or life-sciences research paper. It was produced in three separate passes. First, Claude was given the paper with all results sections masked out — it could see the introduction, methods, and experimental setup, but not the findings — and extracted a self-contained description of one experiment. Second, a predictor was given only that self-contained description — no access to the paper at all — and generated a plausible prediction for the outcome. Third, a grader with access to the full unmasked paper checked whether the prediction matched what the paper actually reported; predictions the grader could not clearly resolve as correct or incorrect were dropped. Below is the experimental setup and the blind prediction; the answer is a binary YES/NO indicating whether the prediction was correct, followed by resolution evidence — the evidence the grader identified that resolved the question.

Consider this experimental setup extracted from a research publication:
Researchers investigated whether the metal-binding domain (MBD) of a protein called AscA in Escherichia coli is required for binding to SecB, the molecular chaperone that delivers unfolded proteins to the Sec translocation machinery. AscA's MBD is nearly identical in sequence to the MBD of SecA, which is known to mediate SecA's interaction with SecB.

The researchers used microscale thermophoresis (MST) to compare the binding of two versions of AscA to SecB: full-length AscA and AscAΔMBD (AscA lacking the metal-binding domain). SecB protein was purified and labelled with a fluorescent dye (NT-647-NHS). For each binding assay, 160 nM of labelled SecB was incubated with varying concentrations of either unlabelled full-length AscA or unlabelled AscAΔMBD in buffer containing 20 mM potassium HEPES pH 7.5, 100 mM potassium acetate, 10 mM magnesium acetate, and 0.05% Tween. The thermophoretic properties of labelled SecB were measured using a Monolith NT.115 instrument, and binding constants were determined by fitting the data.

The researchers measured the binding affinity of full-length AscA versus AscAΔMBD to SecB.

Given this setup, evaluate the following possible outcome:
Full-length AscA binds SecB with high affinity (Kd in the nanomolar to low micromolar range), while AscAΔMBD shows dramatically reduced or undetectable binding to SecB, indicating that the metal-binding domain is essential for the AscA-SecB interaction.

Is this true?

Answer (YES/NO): YES